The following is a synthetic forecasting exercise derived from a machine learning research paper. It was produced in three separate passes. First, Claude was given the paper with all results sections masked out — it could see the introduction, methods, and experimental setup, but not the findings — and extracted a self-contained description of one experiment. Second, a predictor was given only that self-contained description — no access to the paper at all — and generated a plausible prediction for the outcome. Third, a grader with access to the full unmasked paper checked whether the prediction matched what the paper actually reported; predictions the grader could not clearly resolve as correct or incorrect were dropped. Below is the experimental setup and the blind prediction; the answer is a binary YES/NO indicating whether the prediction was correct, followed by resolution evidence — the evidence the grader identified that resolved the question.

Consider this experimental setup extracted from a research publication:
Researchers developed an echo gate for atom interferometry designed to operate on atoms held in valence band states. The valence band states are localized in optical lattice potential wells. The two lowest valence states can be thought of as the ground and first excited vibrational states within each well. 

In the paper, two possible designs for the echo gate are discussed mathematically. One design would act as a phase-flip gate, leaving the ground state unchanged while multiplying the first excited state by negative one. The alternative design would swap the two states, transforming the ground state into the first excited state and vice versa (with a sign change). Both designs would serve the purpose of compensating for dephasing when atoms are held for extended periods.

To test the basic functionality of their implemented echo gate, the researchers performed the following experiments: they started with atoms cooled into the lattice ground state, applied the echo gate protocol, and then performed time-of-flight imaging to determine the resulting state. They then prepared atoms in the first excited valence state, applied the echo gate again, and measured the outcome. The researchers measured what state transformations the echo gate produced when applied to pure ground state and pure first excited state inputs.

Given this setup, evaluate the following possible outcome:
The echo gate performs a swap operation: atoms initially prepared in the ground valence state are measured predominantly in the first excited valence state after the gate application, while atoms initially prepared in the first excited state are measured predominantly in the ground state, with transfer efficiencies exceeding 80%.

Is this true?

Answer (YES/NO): YES